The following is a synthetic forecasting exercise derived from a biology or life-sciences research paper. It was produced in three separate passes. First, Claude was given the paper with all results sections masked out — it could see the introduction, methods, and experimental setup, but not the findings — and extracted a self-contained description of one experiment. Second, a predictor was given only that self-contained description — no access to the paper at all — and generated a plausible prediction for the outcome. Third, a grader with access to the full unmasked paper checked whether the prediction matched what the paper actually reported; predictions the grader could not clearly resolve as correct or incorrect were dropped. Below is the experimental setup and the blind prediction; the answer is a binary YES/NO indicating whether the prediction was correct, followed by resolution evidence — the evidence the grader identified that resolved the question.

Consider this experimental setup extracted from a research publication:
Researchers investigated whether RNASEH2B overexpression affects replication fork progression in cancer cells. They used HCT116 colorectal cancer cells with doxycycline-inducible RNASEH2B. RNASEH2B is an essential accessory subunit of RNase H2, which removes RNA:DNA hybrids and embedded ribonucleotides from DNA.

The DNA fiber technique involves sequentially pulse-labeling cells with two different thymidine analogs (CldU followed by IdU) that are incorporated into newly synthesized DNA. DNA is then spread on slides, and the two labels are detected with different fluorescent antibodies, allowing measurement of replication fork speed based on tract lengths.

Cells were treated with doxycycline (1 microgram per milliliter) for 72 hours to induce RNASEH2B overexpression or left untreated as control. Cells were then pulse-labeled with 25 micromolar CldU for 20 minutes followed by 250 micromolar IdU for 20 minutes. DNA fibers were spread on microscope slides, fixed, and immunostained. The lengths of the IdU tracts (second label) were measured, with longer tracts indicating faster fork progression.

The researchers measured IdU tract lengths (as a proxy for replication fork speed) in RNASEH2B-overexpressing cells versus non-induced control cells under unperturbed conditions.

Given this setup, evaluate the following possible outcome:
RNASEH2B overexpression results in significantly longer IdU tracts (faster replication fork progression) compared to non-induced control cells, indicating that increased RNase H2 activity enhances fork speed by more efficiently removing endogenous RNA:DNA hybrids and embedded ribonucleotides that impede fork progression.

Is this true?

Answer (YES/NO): NO